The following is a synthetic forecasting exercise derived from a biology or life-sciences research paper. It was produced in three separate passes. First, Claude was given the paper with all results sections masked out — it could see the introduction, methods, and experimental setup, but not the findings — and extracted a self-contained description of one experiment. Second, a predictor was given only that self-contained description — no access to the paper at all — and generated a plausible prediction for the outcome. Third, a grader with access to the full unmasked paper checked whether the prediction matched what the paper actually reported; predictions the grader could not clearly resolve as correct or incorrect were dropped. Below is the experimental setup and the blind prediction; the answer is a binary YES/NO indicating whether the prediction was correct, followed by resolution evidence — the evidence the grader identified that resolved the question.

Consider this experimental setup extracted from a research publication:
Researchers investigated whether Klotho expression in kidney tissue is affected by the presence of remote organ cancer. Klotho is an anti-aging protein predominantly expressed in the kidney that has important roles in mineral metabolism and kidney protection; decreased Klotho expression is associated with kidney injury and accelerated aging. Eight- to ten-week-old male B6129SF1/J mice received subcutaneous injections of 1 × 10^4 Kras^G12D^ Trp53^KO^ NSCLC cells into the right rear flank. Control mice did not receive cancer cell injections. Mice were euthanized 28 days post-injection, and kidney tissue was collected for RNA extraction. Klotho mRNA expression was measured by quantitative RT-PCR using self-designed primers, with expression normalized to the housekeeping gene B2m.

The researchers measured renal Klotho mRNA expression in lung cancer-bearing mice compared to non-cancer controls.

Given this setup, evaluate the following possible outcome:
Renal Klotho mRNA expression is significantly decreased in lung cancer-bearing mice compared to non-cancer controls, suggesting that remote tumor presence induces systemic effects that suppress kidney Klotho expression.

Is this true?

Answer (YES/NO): YES